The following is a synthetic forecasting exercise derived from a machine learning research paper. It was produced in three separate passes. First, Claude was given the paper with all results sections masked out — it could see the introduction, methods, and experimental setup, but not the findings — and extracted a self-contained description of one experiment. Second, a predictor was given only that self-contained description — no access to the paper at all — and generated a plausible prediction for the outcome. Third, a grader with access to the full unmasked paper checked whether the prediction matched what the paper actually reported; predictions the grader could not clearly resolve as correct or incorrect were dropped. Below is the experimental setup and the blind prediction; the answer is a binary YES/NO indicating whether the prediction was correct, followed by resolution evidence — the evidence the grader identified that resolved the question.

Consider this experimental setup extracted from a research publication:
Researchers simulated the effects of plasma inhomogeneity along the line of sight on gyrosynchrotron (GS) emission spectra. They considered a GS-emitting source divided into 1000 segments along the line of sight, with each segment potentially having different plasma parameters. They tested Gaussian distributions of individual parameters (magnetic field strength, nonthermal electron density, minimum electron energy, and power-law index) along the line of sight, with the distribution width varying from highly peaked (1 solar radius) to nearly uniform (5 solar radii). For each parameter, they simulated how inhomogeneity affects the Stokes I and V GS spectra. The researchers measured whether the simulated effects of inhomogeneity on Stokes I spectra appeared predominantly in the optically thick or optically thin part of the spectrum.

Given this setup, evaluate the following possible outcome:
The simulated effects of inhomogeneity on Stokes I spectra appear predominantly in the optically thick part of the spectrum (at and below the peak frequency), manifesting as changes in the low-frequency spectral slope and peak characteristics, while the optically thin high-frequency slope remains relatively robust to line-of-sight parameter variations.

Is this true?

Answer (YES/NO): NO